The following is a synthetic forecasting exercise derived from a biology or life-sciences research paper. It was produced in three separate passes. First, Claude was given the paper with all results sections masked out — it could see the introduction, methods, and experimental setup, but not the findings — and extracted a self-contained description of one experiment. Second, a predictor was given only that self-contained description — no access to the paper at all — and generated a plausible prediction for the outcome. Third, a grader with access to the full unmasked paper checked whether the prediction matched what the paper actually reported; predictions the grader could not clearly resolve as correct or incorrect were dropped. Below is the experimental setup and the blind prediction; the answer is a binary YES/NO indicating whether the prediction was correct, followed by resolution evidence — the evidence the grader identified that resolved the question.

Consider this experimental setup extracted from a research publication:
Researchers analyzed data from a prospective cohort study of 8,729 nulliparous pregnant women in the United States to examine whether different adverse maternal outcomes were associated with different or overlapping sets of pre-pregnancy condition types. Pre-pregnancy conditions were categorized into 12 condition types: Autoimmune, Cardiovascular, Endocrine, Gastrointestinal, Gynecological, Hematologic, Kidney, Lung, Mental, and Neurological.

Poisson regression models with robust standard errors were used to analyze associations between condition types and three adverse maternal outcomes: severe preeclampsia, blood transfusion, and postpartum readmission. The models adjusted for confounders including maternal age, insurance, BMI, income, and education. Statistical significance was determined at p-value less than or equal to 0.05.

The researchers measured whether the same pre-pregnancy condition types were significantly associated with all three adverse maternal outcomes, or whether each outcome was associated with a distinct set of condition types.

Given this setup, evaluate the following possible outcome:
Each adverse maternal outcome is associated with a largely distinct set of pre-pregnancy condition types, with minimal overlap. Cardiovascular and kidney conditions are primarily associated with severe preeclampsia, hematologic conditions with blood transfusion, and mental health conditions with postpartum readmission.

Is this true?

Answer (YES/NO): NO